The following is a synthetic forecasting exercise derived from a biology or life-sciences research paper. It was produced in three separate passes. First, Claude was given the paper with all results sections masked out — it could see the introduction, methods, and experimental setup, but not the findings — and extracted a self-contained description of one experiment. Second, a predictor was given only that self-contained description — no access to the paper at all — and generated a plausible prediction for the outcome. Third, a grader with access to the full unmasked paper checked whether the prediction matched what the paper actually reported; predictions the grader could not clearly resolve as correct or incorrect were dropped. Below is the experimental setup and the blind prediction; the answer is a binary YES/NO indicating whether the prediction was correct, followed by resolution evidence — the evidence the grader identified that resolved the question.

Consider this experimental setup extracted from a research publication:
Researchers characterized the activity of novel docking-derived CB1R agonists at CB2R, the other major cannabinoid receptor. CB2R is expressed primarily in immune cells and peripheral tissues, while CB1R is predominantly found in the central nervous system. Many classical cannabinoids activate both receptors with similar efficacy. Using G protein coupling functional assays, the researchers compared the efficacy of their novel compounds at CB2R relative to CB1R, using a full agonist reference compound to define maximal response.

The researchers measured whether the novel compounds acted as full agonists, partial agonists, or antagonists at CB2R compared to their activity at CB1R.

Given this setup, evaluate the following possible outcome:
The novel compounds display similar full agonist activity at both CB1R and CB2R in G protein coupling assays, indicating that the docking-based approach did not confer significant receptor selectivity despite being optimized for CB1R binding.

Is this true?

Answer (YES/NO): NO